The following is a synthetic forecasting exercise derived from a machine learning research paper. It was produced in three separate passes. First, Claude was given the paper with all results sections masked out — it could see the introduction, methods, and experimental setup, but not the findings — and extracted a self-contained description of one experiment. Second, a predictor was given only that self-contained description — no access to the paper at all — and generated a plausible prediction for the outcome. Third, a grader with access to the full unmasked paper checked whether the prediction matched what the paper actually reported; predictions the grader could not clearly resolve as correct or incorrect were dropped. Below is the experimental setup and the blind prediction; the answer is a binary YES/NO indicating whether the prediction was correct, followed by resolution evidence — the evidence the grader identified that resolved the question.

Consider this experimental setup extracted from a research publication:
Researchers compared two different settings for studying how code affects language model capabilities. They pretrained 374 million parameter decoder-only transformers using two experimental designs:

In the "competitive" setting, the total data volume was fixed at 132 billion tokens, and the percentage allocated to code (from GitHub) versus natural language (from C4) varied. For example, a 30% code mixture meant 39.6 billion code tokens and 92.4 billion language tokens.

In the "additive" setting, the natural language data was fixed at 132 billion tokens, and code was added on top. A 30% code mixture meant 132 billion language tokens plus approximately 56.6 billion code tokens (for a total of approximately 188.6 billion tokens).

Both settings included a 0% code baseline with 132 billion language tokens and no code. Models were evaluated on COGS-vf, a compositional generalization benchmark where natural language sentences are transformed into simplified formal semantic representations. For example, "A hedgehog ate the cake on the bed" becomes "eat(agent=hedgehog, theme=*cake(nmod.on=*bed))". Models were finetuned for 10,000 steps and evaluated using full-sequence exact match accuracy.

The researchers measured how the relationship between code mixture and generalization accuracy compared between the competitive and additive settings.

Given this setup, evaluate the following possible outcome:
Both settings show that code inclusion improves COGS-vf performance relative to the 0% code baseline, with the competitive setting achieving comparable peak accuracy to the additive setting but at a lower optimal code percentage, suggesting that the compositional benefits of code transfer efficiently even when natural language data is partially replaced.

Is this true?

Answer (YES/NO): NO